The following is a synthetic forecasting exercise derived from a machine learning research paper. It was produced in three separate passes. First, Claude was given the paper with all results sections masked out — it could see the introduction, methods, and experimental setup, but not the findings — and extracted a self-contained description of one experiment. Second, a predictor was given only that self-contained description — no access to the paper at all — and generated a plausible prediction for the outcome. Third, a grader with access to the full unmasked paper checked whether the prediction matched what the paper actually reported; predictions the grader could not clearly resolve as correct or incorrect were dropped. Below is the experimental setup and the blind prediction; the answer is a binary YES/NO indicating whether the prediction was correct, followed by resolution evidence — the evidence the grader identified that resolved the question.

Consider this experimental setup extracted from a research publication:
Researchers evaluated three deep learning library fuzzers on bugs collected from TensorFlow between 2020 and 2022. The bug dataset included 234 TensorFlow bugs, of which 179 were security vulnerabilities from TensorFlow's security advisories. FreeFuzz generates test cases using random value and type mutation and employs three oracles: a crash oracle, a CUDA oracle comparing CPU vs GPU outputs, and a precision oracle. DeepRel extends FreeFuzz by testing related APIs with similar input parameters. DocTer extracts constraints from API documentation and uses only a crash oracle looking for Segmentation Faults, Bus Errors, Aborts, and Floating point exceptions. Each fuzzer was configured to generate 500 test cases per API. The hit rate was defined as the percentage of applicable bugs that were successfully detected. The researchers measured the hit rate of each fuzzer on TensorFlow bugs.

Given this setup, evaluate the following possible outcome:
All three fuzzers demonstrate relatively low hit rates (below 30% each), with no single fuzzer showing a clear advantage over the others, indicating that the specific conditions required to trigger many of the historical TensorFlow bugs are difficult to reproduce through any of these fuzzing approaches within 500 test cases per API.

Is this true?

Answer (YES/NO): NO